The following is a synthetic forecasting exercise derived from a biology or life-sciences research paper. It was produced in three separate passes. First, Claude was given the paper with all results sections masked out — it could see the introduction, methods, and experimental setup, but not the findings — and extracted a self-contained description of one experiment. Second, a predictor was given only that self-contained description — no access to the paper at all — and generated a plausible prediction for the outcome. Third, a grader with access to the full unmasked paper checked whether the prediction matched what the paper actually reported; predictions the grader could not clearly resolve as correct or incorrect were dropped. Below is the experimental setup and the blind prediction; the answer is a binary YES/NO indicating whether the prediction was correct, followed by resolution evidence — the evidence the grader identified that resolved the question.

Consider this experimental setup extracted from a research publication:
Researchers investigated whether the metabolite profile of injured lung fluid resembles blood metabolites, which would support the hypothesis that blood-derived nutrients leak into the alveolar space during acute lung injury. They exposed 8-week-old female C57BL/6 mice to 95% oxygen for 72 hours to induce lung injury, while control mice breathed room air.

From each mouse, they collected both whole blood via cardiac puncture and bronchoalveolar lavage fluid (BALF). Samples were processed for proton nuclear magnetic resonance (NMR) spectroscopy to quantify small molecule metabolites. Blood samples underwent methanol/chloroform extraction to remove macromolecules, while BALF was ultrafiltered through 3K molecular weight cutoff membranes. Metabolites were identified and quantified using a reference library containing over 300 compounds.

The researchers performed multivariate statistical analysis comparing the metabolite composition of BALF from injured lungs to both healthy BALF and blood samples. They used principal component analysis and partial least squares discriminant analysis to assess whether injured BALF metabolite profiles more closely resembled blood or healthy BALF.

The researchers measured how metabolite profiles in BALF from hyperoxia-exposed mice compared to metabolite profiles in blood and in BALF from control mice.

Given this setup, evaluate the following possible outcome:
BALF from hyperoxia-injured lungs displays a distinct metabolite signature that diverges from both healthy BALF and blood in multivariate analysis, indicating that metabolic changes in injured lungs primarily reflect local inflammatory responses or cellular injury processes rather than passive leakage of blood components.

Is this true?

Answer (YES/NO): NO